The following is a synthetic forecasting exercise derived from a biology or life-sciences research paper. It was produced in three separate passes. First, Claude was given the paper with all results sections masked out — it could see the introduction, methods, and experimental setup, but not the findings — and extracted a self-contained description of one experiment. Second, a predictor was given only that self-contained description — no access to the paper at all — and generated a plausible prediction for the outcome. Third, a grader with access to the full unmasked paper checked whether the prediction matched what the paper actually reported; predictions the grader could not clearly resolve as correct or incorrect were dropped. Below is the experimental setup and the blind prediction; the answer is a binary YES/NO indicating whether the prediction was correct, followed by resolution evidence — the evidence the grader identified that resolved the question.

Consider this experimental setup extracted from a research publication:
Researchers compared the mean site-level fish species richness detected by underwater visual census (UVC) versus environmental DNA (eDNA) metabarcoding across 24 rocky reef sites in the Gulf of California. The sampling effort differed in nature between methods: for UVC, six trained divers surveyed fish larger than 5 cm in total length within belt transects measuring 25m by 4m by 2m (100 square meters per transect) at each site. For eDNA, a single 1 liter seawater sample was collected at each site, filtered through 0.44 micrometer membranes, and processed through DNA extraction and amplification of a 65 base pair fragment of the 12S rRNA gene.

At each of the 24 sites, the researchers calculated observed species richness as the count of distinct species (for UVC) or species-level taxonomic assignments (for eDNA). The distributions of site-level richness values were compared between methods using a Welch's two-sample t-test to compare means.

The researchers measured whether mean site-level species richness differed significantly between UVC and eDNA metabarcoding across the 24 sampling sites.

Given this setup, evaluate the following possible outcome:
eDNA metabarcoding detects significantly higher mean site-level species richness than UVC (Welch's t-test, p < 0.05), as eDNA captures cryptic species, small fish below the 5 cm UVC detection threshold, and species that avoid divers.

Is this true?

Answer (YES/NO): YES